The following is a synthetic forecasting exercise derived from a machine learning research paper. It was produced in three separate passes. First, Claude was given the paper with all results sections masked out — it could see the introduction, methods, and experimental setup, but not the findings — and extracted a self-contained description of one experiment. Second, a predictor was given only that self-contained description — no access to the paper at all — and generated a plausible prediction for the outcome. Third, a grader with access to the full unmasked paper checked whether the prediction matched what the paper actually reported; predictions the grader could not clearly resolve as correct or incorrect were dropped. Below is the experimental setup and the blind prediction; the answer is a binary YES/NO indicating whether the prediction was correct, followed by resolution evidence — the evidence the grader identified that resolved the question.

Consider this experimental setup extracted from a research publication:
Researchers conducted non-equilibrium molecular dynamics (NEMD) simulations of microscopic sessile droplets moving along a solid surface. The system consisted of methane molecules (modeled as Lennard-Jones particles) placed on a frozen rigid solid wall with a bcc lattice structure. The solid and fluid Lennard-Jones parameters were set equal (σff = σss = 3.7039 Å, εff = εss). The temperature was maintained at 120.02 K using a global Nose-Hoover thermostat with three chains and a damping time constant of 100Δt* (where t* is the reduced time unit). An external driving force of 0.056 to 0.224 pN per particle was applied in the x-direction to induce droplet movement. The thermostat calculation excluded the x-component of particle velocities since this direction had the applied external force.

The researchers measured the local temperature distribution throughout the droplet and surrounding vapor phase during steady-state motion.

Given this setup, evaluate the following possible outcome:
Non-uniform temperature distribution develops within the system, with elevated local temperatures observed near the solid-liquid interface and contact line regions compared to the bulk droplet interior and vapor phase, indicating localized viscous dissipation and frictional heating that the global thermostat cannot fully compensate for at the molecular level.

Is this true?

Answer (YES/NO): YES